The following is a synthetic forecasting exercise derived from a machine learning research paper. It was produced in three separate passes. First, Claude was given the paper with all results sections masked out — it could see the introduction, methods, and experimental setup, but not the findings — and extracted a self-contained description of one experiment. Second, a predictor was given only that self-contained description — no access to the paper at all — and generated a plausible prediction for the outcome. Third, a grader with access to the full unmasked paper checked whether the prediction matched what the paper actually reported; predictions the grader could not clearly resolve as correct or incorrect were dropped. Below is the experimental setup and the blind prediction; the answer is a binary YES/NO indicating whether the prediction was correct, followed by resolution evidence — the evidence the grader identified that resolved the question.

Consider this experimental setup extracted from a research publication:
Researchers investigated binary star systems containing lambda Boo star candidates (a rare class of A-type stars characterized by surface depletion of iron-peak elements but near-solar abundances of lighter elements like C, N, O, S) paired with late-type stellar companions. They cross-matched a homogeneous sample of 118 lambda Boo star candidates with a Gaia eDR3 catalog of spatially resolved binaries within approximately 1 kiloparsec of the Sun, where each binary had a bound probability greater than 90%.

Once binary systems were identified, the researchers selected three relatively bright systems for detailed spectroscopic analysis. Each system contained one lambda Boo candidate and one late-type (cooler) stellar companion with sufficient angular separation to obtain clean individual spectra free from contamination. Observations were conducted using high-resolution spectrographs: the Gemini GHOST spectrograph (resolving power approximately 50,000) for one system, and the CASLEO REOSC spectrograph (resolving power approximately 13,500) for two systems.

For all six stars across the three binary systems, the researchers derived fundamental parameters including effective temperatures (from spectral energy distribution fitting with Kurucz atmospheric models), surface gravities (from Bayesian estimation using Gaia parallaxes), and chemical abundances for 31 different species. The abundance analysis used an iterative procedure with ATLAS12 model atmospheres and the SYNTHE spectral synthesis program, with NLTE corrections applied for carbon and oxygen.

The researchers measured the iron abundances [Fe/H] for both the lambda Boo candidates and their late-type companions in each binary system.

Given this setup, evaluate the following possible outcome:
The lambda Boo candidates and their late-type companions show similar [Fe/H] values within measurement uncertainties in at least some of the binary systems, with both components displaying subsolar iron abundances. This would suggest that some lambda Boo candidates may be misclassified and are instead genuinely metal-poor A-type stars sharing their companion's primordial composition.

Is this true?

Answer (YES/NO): NO